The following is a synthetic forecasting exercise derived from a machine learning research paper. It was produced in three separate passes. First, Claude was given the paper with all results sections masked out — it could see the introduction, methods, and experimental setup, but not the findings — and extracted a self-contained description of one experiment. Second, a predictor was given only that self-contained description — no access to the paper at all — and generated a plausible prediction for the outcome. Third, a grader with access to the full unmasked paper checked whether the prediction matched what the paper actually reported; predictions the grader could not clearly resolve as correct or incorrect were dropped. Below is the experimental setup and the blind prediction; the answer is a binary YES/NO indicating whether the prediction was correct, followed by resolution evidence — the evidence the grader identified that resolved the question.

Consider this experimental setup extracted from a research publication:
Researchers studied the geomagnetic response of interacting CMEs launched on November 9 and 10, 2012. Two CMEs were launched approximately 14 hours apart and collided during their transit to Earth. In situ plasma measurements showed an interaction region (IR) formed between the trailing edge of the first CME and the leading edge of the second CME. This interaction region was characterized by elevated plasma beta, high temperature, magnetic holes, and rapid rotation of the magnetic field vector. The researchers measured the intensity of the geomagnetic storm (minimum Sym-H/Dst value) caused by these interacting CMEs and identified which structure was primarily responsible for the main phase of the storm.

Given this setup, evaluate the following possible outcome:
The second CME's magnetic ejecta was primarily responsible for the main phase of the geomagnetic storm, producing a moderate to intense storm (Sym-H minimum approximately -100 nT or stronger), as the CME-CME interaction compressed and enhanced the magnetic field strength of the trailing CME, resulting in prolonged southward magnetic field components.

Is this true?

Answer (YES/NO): NO